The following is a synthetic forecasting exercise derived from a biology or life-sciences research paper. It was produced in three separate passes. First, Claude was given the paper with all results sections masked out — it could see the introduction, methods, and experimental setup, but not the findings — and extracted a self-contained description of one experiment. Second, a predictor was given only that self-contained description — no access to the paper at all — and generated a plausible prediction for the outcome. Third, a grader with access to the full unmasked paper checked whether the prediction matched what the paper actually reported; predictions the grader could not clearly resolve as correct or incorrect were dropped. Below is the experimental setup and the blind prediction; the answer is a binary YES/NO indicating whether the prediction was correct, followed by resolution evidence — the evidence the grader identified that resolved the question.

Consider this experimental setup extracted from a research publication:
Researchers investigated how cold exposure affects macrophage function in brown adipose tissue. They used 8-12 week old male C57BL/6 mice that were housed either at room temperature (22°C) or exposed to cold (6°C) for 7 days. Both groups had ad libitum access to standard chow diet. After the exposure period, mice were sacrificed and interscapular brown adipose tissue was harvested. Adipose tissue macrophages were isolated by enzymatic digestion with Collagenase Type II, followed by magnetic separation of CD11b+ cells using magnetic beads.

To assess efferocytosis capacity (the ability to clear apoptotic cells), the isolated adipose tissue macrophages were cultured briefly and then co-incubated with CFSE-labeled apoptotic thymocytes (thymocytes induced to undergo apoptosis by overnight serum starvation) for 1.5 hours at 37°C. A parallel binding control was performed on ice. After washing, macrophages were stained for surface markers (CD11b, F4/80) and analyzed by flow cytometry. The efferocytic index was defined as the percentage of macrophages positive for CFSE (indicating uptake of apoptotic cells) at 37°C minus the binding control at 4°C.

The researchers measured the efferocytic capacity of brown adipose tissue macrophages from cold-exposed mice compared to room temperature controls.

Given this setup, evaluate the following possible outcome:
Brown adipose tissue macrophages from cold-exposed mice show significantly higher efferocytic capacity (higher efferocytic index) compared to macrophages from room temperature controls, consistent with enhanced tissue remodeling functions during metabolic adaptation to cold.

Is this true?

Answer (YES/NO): YES